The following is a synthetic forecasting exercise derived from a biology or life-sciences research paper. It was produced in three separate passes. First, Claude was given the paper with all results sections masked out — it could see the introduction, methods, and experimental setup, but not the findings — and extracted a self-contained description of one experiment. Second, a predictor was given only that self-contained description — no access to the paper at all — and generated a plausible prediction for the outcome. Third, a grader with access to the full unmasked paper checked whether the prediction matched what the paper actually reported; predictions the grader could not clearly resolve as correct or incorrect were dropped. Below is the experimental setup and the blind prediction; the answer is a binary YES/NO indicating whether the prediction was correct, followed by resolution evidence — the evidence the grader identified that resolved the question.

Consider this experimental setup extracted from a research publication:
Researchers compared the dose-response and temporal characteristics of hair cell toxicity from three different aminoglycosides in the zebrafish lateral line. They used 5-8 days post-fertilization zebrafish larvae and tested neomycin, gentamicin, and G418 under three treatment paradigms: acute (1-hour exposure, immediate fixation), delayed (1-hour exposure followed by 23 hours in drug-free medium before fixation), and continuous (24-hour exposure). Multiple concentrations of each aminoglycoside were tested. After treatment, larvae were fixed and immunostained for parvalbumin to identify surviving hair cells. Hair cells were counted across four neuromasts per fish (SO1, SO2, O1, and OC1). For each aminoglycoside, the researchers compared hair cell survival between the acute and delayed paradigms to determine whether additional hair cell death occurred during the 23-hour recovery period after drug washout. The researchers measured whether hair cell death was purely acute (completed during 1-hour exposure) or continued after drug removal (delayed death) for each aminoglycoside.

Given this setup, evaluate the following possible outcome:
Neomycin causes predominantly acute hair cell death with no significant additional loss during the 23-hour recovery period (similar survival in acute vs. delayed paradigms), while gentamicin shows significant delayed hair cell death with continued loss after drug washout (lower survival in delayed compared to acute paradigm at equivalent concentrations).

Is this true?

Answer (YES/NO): NO